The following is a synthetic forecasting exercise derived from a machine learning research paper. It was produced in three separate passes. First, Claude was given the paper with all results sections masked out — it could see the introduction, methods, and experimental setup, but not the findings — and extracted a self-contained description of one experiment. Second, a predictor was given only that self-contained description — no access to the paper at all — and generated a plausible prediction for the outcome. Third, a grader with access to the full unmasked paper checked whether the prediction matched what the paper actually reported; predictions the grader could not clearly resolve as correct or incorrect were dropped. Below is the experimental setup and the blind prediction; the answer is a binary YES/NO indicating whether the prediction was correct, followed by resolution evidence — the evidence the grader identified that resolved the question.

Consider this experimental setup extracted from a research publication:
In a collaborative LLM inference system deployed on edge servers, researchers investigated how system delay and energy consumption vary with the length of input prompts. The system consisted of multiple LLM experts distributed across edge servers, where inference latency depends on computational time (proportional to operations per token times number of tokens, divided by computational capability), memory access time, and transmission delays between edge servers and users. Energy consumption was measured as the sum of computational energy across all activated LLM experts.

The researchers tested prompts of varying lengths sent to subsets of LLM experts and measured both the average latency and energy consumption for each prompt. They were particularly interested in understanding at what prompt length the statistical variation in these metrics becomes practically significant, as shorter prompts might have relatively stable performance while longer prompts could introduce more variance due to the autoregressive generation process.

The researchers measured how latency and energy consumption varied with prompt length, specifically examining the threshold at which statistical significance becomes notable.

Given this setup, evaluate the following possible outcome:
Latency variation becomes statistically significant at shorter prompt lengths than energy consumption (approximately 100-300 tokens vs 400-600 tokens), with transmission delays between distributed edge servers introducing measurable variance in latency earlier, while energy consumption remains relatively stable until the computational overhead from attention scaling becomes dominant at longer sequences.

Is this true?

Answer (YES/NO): NO